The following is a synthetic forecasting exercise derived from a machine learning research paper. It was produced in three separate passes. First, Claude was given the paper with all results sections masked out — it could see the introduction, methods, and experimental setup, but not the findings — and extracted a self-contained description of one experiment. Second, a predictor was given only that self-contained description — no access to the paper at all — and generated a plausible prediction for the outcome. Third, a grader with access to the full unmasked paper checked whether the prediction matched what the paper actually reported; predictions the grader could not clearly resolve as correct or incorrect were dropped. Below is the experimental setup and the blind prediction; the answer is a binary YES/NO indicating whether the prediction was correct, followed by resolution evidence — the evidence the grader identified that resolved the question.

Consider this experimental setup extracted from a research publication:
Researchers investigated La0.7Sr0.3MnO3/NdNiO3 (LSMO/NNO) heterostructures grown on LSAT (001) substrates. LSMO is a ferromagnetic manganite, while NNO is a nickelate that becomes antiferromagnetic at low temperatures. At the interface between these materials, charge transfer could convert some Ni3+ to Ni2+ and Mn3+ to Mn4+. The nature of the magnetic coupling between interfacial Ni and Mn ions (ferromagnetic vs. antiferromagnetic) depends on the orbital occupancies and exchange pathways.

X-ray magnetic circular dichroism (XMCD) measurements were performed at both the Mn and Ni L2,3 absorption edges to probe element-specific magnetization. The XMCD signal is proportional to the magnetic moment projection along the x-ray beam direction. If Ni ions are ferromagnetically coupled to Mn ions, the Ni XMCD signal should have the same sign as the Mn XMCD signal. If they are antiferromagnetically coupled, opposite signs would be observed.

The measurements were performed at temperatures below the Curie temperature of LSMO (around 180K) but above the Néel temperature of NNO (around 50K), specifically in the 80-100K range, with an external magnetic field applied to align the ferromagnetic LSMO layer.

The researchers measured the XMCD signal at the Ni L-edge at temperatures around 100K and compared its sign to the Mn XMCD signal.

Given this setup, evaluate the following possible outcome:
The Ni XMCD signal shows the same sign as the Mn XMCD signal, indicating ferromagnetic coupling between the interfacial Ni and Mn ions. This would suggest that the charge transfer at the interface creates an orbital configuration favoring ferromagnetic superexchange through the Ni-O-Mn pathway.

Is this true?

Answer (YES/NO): YES